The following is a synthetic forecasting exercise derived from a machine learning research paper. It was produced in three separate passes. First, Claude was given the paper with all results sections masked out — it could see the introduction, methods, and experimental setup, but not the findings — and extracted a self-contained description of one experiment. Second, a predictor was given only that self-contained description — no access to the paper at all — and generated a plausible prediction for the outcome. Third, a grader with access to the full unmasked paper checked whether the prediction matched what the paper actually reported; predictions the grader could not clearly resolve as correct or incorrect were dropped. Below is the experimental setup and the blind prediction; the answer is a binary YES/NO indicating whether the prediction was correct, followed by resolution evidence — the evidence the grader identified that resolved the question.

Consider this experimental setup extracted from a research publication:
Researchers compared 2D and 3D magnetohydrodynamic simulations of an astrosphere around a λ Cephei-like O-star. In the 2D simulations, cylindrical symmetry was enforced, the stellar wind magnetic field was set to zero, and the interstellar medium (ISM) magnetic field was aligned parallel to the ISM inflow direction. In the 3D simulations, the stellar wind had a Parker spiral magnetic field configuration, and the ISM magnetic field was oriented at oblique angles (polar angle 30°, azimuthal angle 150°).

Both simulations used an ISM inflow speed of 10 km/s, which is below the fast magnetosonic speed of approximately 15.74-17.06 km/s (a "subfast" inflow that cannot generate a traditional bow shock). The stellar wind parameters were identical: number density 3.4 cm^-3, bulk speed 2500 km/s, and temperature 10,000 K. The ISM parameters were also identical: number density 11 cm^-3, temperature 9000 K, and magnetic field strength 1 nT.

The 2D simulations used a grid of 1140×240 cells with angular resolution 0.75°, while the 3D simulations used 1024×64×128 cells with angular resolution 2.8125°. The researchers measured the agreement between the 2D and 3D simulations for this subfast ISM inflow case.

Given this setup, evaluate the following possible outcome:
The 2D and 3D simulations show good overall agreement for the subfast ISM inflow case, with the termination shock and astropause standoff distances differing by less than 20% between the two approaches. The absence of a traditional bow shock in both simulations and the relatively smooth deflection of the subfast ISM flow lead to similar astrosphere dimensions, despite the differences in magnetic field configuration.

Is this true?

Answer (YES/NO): NO